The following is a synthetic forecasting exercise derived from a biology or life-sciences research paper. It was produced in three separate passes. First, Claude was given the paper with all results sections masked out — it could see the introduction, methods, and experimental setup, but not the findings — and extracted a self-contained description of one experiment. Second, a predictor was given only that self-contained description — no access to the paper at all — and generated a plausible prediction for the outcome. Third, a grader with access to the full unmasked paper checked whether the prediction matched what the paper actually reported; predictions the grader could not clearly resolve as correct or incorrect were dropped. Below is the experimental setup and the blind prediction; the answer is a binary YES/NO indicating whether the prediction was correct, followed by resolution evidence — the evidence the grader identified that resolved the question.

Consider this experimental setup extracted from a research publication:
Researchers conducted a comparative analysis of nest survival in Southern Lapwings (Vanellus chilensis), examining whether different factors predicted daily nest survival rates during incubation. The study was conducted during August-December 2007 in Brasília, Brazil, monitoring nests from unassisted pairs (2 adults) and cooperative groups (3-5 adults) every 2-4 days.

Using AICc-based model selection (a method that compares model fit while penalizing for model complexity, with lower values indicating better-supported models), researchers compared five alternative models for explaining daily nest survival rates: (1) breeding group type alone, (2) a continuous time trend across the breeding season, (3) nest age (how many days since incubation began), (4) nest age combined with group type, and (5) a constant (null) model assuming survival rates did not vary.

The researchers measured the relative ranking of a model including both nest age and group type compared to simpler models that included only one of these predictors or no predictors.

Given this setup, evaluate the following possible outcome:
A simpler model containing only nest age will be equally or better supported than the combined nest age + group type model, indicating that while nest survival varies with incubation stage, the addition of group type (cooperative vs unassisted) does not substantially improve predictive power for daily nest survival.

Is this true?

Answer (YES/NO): NO